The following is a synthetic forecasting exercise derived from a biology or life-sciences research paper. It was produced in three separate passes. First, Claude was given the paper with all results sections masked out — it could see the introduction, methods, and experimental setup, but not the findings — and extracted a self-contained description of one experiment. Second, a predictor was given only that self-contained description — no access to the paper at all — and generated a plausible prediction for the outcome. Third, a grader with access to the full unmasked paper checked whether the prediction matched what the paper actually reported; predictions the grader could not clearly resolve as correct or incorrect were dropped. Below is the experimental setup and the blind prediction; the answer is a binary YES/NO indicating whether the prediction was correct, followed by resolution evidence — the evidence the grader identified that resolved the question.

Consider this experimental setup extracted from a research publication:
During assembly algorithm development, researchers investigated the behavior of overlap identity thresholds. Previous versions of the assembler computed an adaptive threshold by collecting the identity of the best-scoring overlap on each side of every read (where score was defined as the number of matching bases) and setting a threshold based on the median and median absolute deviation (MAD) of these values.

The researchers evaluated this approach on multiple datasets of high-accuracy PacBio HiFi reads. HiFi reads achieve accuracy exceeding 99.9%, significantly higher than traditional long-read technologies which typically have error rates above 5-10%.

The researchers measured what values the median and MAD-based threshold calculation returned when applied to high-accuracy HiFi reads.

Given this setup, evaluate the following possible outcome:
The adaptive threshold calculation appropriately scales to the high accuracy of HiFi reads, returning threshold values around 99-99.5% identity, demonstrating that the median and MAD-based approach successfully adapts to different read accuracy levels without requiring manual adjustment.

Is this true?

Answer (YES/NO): NO